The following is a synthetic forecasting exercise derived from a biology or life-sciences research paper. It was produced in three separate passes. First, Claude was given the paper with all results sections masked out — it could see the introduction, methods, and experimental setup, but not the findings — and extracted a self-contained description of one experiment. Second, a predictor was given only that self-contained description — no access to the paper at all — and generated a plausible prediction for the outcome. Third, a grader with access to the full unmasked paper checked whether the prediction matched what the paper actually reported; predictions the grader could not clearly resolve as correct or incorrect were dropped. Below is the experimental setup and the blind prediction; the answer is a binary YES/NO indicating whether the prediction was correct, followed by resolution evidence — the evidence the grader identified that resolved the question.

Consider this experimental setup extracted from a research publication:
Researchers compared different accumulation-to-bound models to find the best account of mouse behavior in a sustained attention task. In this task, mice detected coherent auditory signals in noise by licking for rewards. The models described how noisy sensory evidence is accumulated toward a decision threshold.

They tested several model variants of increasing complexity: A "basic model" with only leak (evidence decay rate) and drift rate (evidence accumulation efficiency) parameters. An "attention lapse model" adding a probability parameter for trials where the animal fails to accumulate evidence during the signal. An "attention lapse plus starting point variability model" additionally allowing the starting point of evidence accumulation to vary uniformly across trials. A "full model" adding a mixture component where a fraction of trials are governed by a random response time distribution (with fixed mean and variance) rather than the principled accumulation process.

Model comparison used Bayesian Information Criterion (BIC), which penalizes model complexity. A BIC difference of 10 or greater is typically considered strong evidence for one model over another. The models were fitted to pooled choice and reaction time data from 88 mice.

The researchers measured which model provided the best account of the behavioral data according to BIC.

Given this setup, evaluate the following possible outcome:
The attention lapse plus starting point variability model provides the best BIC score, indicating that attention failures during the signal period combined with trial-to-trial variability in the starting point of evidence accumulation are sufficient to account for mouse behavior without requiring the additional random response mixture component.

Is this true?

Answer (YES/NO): NO